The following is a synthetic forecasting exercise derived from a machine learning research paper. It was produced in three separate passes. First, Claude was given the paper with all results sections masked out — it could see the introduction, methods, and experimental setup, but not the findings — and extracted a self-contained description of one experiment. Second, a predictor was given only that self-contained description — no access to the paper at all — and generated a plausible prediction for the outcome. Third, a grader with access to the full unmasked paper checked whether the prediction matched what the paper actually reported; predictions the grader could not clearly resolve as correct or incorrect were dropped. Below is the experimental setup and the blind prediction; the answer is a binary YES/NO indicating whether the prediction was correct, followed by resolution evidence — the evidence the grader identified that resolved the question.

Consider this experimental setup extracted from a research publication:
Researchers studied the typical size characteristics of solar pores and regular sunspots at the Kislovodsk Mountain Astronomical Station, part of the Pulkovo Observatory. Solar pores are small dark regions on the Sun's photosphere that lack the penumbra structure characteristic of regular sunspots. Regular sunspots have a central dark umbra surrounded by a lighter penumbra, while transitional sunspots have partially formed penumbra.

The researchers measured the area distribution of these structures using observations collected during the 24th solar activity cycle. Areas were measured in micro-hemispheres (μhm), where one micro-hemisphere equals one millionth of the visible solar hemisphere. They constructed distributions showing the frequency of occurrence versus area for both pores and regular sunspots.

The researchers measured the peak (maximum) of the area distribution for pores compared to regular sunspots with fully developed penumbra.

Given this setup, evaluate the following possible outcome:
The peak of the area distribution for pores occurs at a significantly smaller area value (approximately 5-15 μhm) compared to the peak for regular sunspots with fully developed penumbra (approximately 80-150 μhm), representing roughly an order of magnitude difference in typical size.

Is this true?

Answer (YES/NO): NO